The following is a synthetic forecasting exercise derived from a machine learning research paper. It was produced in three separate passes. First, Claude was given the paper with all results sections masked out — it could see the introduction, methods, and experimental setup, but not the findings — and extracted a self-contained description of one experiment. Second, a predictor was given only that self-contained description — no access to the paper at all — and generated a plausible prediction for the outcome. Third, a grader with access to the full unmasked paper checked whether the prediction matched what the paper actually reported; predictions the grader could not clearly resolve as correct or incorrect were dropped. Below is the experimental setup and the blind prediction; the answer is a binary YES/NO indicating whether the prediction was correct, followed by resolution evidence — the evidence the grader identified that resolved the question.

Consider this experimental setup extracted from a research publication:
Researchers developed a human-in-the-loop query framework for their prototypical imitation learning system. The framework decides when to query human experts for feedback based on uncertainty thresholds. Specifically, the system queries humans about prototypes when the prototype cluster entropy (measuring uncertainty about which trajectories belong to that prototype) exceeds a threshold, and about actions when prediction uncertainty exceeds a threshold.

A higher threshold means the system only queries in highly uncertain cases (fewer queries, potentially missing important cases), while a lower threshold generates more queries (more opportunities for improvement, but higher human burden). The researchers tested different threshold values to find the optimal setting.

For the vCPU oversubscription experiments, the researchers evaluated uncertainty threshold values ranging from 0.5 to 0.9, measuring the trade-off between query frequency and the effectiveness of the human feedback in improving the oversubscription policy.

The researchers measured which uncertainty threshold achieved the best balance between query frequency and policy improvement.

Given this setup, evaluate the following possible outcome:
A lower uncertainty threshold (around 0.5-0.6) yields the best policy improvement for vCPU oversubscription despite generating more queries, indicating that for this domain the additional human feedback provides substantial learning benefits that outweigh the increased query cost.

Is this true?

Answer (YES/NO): NO